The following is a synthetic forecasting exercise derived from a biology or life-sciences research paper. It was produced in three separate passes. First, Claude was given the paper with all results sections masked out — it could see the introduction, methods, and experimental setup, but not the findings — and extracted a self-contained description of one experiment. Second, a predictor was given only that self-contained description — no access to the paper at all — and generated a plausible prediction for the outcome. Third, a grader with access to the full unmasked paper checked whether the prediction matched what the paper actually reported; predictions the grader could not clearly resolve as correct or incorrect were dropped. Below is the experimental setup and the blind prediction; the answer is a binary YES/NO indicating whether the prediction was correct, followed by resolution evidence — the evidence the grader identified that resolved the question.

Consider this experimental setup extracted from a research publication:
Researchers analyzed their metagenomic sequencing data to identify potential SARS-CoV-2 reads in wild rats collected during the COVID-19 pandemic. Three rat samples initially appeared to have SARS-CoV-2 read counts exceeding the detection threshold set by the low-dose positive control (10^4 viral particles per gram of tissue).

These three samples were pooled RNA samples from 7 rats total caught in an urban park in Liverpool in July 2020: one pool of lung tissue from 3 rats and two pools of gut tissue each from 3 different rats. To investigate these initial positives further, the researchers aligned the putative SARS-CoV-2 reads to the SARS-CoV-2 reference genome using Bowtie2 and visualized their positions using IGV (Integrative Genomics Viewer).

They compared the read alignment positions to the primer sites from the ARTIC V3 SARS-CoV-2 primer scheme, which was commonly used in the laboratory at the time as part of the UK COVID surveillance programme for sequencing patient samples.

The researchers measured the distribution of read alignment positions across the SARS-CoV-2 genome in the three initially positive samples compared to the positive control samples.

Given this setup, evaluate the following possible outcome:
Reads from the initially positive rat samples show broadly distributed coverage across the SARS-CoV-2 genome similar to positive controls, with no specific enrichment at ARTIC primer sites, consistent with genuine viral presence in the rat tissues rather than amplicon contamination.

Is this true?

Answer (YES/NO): NO